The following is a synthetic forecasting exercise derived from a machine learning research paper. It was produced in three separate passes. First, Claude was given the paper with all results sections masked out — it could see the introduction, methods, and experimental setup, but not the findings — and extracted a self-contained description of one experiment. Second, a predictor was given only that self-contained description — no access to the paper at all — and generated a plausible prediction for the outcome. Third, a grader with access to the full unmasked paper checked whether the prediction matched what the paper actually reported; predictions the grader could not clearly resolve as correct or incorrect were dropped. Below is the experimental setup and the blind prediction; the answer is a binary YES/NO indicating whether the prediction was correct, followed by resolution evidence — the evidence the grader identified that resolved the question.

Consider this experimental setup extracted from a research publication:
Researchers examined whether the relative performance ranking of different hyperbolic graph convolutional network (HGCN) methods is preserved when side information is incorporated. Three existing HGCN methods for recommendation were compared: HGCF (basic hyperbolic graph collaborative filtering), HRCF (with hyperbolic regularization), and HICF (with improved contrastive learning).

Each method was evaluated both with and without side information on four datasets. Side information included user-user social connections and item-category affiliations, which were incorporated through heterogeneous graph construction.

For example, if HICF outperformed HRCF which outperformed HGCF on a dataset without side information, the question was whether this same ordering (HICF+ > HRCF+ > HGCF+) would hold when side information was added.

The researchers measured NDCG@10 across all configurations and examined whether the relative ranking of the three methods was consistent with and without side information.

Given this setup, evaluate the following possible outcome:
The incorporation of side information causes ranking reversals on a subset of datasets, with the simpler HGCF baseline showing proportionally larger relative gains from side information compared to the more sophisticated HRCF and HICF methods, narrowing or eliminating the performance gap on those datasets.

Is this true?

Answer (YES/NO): YES